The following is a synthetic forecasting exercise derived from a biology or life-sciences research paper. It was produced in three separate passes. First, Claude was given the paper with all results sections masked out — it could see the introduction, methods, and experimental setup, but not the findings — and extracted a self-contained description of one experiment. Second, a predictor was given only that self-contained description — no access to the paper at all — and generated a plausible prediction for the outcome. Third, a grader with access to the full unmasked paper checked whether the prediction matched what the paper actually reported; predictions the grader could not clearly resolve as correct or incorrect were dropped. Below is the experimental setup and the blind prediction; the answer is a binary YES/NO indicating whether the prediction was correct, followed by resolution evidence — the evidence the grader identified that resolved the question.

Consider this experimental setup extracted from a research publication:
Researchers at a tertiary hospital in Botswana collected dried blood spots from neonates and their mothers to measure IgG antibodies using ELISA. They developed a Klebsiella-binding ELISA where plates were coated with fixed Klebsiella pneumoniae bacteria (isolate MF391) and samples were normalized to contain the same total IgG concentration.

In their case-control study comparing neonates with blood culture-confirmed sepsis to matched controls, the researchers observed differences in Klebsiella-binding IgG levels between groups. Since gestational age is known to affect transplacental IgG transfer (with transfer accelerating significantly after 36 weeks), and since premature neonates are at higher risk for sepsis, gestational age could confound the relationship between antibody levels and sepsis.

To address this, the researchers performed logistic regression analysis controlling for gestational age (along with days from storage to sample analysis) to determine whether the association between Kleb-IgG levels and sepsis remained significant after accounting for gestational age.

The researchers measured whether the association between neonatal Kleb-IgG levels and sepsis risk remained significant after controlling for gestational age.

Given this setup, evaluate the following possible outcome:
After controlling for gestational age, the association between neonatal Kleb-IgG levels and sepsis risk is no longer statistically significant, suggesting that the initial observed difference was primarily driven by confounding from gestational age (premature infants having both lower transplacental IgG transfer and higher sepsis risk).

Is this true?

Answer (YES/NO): NO